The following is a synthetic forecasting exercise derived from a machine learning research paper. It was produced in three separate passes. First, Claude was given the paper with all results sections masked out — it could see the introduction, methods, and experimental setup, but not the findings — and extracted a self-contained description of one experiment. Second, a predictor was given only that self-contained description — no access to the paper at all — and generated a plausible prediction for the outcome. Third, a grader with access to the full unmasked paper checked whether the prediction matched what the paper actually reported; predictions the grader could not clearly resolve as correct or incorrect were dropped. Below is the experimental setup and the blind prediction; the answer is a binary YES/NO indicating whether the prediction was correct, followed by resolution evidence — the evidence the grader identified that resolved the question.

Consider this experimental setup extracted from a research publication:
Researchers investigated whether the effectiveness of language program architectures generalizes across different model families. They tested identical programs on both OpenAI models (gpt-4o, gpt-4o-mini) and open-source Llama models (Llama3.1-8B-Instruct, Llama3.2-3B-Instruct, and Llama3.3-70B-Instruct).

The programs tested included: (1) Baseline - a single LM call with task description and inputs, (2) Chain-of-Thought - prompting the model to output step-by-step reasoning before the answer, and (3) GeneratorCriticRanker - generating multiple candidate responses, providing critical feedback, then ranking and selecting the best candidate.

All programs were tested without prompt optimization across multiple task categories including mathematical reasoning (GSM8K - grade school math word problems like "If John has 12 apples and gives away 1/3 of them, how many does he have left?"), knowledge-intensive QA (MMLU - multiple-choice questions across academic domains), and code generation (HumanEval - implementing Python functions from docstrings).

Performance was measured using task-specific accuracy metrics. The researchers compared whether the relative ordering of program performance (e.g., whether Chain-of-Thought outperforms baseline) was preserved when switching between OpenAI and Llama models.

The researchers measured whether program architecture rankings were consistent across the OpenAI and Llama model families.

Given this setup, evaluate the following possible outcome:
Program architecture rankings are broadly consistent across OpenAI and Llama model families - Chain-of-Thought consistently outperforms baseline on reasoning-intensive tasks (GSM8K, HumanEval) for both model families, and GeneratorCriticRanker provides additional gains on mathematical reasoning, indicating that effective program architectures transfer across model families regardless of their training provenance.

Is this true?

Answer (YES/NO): NO